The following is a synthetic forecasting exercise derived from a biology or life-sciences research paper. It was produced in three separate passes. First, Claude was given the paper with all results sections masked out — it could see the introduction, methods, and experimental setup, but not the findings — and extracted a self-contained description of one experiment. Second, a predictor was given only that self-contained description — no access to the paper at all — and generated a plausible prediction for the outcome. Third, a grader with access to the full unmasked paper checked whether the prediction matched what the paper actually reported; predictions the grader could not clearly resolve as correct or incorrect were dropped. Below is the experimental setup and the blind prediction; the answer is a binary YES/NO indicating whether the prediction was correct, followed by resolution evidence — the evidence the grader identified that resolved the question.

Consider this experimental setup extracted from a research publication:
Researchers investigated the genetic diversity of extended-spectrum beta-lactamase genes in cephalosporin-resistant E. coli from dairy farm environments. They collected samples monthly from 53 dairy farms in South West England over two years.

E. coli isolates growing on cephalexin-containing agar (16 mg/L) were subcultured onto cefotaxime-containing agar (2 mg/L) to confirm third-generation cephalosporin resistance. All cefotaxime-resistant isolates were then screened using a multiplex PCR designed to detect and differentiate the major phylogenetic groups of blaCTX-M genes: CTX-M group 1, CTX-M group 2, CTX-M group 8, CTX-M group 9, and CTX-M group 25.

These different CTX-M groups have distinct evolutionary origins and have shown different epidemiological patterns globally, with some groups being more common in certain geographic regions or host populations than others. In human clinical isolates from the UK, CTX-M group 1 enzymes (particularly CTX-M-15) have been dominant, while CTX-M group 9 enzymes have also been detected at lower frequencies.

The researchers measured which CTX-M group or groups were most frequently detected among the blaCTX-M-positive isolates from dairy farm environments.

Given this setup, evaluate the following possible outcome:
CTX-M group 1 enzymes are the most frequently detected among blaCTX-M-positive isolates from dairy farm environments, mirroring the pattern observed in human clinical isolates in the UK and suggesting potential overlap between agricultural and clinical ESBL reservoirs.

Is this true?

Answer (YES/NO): YES